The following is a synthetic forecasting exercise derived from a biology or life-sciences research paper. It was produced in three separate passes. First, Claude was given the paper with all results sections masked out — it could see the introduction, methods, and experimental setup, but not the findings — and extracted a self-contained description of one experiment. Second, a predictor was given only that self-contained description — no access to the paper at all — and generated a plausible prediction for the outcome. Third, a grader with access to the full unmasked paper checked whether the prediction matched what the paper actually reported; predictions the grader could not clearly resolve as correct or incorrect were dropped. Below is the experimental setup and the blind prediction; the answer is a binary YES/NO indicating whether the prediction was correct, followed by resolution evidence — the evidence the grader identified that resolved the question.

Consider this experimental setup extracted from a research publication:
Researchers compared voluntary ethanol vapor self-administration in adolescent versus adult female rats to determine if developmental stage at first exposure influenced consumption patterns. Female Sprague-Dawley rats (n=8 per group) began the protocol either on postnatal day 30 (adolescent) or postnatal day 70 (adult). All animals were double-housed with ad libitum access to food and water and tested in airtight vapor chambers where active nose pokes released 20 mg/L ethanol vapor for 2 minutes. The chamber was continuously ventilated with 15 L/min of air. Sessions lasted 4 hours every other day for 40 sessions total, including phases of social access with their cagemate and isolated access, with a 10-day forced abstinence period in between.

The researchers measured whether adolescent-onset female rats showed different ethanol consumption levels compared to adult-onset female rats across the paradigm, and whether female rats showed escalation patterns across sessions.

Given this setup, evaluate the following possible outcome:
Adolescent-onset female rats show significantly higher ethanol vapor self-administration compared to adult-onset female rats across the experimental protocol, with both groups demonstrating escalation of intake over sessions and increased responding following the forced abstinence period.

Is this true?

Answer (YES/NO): NO